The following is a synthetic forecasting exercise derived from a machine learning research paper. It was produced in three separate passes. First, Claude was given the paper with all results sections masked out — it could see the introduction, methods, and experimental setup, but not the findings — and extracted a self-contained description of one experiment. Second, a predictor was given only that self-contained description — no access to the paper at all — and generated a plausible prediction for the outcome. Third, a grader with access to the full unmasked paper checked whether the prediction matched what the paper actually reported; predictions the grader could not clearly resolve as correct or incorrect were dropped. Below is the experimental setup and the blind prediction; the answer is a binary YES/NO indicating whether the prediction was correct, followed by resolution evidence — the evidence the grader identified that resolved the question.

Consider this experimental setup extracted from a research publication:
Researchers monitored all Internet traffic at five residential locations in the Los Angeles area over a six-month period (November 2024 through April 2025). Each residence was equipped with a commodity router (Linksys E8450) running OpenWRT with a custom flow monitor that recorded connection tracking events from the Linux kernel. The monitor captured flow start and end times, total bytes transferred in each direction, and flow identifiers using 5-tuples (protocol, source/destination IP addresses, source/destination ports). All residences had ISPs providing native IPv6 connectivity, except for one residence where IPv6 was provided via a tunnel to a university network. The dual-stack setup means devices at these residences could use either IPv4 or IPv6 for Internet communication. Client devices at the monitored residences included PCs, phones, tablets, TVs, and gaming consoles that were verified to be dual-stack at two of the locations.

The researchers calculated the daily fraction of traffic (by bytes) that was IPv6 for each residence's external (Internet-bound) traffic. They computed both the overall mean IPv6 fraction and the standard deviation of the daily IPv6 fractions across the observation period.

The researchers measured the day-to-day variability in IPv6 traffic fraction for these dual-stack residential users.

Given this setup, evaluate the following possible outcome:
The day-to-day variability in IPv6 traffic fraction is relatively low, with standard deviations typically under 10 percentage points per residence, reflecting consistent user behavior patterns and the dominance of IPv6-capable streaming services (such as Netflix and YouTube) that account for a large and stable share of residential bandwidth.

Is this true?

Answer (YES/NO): NO